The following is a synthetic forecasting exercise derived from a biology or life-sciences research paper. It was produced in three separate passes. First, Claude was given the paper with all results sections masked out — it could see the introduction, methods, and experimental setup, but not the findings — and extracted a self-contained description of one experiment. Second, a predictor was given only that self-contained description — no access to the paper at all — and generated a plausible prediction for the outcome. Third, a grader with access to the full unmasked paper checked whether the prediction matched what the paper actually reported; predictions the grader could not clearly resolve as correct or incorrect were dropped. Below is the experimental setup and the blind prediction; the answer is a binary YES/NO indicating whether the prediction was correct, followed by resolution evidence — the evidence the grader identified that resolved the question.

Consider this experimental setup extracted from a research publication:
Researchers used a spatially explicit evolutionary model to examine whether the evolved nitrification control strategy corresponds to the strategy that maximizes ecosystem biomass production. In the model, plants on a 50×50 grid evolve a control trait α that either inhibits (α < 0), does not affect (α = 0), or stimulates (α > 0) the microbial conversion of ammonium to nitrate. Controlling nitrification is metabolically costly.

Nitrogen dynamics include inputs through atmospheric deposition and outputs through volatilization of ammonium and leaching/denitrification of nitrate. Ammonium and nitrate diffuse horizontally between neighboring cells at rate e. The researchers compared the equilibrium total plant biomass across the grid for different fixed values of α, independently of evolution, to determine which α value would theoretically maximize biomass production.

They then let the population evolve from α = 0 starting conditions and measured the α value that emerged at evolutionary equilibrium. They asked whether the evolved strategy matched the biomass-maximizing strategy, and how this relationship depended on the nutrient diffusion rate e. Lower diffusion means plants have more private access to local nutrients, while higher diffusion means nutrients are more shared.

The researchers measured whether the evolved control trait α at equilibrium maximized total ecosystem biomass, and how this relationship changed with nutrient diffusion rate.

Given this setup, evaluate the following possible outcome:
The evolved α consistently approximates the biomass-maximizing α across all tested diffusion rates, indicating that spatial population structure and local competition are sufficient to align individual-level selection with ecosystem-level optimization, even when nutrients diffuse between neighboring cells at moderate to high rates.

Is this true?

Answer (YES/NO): NO